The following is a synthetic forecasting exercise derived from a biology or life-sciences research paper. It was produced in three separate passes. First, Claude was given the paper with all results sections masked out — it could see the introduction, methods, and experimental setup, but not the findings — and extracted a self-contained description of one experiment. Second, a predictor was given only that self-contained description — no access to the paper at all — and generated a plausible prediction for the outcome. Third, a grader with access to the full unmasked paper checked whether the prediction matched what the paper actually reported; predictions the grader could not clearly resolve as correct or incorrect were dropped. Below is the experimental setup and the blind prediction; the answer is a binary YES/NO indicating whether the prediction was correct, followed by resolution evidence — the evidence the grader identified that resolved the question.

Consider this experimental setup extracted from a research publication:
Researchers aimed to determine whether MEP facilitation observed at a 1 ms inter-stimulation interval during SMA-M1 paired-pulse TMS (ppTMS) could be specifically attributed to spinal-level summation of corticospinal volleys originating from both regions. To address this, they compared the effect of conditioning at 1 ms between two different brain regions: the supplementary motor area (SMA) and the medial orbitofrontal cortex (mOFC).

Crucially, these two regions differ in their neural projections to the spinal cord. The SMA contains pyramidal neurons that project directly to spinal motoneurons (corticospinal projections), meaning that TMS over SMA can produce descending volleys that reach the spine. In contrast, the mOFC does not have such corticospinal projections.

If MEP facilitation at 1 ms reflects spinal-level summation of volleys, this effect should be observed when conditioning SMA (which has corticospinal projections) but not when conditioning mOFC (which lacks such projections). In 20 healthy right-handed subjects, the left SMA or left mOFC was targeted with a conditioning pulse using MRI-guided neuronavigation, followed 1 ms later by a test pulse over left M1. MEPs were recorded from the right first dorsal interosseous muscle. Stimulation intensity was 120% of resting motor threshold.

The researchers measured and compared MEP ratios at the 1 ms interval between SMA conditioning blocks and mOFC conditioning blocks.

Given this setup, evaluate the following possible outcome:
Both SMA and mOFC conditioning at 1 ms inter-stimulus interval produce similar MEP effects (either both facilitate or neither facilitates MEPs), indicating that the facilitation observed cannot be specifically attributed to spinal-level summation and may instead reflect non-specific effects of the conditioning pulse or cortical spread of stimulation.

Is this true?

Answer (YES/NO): NO